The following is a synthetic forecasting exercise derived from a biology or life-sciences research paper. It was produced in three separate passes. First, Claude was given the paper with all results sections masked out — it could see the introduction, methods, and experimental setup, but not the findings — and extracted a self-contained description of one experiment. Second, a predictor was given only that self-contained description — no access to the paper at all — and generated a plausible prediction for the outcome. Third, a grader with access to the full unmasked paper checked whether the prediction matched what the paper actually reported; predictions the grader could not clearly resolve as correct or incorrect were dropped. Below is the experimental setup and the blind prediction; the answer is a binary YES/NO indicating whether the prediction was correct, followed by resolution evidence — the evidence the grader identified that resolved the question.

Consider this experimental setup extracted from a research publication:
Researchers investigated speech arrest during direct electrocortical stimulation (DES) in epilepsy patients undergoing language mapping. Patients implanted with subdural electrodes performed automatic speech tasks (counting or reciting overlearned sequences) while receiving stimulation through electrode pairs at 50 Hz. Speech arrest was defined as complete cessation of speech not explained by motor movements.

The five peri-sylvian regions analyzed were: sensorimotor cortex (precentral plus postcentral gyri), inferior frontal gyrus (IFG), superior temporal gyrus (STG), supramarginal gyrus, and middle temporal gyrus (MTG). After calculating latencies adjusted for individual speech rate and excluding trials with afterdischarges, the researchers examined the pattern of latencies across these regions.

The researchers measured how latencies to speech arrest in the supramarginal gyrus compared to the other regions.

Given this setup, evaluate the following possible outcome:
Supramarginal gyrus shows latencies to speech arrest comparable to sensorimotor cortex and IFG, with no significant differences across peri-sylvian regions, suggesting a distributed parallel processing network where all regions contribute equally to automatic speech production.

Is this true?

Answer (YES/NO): NO